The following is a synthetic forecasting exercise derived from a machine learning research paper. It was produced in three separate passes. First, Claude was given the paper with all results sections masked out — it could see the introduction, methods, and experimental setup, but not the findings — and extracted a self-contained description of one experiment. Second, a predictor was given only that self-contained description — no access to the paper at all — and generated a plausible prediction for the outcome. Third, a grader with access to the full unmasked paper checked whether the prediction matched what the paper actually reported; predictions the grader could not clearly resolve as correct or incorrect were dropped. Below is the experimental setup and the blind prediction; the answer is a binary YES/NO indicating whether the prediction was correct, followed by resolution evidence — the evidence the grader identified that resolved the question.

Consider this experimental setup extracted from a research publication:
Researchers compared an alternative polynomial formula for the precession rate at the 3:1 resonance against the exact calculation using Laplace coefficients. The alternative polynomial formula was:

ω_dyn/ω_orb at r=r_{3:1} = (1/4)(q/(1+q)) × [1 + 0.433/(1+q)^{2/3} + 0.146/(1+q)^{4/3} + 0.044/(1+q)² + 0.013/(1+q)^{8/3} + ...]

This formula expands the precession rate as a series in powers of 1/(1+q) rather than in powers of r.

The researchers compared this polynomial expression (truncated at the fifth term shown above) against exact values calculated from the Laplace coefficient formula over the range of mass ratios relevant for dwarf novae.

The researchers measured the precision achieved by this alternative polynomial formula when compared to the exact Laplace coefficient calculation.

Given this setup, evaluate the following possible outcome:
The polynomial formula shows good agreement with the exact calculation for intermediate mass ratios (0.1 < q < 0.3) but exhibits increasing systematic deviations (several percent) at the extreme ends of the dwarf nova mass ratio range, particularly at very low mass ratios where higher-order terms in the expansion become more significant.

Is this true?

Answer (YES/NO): NO